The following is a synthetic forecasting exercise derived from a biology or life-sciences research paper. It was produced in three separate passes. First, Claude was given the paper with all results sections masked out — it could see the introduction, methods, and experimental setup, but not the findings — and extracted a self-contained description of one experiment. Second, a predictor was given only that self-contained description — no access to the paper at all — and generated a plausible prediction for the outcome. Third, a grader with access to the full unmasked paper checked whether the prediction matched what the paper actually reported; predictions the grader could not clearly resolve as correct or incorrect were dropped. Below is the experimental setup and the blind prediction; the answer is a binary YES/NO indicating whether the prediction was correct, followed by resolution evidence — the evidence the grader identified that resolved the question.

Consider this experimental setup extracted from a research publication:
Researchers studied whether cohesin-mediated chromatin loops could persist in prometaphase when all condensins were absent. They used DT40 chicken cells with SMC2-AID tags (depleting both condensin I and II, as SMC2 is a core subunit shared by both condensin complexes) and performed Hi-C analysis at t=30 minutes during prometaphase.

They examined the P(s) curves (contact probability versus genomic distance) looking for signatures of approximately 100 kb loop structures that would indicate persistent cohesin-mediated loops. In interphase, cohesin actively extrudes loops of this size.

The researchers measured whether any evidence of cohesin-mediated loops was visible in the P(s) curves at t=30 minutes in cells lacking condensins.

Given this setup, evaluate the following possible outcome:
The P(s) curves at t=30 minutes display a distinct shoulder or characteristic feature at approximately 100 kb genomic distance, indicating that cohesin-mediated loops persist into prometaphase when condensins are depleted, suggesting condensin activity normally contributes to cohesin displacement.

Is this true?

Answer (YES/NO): YES